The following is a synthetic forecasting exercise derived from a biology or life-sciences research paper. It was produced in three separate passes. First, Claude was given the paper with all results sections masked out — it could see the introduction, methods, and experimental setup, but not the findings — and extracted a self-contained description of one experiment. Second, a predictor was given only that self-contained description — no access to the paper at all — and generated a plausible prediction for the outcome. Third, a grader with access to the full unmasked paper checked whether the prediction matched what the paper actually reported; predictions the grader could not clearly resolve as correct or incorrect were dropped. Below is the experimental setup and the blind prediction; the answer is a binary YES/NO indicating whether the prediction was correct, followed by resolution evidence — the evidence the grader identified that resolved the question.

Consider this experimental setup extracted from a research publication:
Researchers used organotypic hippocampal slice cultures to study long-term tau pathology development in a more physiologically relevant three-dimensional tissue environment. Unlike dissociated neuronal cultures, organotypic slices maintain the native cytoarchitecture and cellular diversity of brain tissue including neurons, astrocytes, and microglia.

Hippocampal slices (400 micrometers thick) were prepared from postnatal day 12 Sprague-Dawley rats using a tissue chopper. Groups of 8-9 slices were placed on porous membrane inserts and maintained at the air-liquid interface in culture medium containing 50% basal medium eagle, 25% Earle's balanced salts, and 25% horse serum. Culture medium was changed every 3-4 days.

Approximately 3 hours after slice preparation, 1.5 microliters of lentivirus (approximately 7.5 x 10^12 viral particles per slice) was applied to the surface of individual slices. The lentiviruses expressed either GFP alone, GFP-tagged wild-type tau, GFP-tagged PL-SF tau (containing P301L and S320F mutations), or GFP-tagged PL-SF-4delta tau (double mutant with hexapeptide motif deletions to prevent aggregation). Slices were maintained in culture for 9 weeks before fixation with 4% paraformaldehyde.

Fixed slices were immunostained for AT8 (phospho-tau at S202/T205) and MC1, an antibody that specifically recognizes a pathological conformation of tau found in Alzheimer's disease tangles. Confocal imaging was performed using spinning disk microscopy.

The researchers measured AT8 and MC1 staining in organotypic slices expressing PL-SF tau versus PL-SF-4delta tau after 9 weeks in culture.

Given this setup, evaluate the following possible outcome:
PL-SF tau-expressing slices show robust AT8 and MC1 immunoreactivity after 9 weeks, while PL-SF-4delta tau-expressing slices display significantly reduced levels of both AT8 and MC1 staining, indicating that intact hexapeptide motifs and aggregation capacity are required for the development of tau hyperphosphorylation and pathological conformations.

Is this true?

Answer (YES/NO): YES